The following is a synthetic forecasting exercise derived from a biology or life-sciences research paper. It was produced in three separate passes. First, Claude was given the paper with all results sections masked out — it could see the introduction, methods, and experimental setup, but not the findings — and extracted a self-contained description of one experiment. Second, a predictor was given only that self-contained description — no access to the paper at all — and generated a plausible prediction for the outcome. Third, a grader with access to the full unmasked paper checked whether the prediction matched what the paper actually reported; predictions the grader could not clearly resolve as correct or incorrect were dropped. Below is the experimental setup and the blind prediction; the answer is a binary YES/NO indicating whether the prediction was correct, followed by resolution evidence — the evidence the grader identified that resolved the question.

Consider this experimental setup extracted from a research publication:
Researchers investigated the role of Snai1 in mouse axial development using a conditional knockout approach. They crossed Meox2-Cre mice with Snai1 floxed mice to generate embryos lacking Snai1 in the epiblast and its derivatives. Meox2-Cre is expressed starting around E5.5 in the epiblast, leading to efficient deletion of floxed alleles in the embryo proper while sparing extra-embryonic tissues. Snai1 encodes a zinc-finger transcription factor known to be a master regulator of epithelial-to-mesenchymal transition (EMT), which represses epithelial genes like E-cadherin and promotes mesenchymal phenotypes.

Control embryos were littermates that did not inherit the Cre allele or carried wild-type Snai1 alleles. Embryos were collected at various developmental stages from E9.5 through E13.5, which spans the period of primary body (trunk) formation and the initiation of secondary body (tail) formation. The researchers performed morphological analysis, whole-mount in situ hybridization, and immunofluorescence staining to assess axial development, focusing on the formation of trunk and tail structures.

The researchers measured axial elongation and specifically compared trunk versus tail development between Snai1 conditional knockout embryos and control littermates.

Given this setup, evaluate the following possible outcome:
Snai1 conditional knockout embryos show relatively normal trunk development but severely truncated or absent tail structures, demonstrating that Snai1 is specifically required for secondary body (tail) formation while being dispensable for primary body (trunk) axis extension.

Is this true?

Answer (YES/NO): YES